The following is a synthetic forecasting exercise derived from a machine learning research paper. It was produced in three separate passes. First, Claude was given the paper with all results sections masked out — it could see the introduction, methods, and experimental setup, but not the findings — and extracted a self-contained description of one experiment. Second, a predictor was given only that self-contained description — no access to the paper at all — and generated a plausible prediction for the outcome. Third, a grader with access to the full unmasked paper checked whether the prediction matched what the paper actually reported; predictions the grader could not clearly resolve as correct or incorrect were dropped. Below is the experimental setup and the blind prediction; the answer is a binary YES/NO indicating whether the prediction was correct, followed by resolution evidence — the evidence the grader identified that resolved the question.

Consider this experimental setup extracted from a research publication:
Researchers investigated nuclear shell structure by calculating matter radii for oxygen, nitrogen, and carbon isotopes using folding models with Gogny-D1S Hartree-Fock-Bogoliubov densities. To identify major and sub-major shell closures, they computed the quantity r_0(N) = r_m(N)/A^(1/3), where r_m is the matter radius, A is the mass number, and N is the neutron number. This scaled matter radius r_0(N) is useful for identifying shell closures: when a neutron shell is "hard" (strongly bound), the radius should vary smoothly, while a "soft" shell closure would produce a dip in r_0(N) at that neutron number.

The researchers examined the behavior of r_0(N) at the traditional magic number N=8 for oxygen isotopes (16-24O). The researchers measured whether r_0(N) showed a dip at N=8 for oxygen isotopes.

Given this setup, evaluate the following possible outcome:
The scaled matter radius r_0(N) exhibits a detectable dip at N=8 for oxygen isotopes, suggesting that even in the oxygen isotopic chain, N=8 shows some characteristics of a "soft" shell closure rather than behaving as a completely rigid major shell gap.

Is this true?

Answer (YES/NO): NO